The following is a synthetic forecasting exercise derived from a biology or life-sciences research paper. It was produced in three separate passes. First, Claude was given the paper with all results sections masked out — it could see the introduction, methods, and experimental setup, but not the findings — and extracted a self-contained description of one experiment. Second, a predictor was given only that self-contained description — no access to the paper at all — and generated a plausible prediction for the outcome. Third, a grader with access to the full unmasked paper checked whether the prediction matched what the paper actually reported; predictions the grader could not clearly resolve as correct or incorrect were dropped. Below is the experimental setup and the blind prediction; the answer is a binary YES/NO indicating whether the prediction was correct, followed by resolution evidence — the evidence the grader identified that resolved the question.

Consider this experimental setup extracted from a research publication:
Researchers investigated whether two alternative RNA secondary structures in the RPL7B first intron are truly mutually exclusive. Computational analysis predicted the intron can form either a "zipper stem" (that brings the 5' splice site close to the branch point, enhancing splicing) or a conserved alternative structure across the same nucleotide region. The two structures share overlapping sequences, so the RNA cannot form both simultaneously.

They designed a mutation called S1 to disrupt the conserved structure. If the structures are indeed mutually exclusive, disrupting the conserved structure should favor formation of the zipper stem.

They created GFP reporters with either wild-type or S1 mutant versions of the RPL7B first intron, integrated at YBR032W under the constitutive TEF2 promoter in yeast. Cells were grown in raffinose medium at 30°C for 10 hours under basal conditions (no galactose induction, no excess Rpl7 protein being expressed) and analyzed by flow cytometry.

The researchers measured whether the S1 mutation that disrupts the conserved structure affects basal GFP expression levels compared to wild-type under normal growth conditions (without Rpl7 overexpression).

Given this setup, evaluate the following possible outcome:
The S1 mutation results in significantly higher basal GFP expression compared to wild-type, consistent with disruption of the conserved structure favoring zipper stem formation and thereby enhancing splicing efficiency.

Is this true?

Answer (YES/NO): NO